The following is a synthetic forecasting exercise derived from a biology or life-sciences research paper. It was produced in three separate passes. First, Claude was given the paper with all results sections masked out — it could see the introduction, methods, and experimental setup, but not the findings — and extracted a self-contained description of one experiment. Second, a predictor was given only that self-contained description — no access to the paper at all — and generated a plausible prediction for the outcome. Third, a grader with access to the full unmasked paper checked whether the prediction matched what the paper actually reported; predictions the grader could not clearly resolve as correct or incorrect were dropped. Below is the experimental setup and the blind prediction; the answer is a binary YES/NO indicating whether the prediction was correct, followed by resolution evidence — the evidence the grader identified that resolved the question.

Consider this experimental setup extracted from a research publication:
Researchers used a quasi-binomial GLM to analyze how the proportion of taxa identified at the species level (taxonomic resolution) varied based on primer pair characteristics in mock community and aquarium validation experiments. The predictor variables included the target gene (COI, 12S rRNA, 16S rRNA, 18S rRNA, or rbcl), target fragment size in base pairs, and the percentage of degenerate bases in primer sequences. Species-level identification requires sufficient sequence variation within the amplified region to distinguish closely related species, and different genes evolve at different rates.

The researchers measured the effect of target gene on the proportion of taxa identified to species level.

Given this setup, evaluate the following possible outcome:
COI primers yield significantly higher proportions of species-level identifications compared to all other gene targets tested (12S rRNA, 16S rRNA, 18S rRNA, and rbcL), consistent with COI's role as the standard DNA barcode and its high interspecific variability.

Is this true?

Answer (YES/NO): NO